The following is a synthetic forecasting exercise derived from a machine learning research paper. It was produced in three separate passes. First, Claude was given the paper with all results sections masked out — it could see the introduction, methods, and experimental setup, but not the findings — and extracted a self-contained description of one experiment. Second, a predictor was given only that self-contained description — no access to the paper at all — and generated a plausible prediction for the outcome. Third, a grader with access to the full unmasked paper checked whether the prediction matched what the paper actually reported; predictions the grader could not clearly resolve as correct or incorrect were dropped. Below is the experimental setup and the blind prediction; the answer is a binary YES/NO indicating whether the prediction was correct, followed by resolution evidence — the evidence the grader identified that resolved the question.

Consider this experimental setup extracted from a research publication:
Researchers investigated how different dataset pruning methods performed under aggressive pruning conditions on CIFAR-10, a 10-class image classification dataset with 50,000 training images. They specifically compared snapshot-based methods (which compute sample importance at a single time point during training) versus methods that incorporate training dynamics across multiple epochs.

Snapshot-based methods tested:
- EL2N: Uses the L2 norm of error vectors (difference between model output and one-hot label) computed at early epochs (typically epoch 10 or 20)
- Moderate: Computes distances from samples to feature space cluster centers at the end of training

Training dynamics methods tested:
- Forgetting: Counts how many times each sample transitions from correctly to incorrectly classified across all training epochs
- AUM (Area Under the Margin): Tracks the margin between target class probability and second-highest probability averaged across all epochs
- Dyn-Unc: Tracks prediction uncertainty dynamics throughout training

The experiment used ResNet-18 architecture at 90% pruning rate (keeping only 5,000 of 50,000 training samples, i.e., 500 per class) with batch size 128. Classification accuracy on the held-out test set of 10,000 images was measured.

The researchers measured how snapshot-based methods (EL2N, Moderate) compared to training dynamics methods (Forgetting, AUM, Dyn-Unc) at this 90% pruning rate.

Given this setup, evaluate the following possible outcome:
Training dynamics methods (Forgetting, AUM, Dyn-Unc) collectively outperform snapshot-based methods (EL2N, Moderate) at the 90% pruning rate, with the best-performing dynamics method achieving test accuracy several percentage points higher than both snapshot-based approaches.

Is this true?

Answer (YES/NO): NO